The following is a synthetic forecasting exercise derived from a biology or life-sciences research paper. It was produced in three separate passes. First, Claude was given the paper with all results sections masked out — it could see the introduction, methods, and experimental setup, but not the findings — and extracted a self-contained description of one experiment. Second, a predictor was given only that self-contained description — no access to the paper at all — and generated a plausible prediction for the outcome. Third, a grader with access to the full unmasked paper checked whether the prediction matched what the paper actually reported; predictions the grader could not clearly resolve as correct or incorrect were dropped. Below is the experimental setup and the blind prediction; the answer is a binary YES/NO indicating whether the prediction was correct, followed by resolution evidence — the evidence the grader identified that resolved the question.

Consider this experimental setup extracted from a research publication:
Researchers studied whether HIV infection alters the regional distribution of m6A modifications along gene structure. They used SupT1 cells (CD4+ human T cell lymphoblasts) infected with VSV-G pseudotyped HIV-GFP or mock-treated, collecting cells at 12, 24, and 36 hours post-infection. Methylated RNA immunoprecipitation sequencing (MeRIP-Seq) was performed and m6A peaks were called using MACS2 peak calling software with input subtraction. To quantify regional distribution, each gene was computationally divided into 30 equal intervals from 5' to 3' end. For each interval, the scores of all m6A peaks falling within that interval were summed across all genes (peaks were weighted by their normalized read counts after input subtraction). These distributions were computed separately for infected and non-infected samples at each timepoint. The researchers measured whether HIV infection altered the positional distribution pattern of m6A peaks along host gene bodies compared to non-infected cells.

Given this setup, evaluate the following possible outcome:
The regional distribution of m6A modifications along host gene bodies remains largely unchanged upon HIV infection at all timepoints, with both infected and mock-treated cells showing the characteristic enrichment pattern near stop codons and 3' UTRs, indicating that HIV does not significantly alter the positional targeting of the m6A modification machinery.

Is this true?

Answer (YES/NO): YES